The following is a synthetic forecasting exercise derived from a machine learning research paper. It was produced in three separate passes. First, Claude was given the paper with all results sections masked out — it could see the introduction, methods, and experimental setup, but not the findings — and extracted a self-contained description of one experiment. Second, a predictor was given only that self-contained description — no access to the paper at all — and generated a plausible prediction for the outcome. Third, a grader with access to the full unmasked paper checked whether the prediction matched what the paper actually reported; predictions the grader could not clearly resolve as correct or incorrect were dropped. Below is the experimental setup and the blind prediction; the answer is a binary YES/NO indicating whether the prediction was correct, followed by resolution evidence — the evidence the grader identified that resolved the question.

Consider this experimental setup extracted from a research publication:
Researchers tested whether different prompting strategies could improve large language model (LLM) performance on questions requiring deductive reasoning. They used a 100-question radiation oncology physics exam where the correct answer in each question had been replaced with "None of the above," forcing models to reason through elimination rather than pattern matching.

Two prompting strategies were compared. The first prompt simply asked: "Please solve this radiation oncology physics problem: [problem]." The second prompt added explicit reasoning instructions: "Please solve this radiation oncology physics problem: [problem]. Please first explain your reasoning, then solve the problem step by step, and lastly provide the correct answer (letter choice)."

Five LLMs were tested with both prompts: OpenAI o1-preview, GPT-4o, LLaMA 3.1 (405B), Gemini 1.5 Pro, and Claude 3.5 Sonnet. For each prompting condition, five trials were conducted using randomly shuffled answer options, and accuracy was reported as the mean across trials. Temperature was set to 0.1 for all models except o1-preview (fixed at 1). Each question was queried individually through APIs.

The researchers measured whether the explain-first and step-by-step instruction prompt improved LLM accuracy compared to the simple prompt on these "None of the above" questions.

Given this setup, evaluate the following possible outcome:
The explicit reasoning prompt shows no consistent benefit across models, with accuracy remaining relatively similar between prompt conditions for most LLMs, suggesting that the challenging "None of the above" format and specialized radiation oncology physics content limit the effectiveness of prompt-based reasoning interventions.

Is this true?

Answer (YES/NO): NO